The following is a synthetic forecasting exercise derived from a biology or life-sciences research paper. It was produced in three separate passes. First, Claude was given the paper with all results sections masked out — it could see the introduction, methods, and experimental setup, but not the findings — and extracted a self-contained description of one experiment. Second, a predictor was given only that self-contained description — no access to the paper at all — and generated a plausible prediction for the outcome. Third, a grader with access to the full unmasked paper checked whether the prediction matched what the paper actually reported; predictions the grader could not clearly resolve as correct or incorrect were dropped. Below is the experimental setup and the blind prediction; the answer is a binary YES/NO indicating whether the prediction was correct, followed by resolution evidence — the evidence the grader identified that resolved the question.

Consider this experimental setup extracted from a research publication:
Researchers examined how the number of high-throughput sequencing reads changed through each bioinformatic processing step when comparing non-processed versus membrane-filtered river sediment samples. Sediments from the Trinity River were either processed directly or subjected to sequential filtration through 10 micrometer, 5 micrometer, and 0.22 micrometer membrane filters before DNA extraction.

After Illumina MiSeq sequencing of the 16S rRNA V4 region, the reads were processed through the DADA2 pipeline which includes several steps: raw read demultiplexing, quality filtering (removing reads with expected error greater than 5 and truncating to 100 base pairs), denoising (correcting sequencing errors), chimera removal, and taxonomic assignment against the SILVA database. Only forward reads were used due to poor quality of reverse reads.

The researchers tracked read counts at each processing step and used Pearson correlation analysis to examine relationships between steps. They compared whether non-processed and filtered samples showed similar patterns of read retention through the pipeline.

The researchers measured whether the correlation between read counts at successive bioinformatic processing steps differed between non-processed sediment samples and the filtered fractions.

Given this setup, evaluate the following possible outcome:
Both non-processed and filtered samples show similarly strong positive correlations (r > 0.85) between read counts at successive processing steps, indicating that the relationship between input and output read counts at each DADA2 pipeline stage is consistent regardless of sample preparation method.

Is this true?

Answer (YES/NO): NO